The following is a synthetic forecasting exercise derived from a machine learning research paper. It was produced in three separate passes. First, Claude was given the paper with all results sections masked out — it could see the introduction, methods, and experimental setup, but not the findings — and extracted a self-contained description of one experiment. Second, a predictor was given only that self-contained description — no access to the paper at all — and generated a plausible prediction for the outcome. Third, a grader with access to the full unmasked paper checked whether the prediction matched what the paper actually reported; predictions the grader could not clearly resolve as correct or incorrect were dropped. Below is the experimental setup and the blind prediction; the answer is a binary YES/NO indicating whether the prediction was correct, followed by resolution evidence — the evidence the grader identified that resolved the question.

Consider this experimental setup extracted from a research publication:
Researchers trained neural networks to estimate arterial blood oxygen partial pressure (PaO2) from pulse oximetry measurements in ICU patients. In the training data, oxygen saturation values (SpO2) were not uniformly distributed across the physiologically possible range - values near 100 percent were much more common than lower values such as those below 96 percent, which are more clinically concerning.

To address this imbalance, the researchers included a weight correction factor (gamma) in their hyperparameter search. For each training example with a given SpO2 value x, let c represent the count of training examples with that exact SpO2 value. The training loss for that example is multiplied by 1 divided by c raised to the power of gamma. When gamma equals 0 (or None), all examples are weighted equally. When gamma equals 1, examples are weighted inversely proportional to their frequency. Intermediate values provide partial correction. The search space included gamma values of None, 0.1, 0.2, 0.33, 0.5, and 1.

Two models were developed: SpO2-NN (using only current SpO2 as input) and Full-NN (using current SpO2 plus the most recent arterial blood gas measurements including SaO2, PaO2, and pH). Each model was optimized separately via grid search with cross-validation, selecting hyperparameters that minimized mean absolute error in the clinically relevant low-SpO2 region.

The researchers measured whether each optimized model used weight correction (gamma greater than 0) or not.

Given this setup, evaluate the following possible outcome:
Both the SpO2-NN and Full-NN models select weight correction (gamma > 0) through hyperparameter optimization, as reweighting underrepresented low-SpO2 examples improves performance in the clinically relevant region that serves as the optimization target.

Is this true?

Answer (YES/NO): NO